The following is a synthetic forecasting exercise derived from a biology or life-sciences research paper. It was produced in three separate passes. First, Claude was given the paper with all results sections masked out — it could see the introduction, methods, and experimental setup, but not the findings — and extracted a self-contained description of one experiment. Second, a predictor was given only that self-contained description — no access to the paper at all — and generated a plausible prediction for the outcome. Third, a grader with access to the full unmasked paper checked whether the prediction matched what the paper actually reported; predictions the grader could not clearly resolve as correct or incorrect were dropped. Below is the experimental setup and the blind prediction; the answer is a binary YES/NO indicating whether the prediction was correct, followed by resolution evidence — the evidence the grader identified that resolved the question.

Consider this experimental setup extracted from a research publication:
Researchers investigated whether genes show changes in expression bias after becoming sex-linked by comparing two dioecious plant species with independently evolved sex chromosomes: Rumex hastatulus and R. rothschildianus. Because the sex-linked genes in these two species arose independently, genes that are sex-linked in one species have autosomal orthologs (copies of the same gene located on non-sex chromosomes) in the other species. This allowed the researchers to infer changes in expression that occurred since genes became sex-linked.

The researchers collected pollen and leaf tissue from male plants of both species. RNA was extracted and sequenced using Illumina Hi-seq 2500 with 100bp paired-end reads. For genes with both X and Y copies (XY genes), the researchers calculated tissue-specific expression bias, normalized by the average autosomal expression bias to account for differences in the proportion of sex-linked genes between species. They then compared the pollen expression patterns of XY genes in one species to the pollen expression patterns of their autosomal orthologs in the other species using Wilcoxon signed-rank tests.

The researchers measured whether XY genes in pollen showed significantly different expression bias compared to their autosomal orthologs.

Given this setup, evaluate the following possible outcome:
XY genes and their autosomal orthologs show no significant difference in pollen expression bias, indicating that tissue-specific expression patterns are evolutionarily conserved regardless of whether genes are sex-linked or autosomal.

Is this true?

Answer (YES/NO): NO